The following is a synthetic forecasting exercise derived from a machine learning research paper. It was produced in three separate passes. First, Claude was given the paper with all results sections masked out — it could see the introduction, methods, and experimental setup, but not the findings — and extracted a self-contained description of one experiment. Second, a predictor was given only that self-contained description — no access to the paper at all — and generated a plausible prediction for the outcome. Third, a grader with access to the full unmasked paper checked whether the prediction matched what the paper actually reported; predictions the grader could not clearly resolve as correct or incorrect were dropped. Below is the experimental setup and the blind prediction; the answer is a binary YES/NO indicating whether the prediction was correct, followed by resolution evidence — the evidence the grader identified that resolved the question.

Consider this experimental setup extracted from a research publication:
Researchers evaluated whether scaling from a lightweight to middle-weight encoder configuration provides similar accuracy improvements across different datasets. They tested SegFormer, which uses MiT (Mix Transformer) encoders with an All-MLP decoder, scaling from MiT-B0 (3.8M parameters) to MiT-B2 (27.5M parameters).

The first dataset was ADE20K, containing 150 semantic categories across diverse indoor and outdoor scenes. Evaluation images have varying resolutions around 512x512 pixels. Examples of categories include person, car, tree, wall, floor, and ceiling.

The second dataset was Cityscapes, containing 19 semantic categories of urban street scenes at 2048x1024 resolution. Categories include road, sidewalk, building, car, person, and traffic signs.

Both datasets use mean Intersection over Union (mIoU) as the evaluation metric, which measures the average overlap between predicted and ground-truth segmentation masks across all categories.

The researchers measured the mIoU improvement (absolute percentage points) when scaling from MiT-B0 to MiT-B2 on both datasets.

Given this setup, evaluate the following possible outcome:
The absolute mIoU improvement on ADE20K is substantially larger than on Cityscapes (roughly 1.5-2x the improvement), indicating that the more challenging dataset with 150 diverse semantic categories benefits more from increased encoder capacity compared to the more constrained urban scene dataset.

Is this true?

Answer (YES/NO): YES